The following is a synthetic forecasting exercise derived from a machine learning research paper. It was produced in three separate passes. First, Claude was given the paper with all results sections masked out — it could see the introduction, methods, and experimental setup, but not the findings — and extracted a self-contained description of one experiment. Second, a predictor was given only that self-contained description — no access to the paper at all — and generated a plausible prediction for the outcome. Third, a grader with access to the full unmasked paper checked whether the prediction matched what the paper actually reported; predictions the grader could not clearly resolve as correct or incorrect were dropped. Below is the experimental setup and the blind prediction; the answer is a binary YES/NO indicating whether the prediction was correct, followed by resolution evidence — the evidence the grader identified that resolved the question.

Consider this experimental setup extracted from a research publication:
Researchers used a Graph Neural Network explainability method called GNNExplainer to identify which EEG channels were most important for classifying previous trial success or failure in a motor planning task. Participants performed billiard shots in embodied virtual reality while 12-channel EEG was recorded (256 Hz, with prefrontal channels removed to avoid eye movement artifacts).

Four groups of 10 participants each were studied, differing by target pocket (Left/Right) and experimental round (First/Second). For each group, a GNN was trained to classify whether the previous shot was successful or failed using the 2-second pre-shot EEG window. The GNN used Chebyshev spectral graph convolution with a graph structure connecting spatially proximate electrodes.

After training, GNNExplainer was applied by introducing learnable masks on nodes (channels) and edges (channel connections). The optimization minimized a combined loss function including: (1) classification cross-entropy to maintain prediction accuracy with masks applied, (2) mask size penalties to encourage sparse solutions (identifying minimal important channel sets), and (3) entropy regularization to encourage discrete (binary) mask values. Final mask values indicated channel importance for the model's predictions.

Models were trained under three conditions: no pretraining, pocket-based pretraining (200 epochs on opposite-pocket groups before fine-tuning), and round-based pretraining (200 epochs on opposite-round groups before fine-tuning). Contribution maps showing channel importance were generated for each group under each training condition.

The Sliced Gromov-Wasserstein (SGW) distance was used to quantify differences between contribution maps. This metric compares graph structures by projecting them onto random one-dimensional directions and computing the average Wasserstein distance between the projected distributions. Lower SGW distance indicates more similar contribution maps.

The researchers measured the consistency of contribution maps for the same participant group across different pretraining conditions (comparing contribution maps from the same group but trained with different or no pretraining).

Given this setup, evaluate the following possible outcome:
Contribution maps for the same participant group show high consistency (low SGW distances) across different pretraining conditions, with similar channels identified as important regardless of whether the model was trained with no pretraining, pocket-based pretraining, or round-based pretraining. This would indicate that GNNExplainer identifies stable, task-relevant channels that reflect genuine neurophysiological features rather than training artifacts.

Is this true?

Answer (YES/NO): NO